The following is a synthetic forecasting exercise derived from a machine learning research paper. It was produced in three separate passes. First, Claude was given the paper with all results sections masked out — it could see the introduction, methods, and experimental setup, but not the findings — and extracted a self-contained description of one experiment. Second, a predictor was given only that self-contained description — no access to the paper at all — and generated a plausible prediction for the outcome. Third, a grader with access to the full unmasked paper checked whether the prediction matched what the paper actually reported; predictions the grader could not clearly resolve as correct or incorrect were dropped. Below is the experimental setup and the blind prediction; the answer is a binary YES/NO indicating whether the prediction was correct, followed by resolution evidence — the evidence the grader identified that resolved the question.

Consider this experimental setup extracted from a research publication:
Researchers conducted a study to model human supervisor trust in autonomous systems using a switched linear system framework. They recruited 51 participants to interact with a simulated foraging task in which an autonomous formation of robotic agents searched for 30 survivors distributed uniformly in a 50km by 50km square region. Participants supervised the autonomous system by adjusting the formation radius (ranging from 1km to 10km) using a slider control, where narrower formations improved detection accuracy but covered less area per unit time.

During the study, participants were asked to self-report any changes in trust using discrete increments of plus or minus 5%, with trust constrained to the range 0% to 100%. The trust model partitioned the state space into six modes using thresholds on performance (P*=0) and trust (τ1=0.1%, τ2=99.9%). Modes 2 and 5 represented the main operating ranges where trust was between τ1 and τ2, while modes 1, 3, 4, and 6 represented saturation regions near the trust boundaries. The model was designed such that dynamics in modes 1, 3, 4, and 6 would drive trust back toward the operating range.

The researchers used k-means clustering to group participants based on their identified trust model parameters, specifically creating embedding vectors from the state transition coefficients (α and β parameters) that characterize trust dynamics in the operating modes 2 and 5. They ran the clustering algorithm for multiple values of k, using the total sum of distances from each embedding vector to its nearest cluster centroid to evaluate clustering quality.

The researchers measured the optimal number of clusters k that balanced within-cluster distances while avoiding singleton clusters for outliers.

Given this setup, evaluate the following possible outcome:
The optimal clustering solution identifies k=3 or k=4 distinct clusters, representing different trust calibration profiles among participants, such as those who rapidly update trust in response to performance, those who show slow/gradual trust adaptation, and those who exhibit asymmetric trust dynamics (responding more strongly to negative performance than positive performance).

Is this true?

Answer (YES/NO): NO